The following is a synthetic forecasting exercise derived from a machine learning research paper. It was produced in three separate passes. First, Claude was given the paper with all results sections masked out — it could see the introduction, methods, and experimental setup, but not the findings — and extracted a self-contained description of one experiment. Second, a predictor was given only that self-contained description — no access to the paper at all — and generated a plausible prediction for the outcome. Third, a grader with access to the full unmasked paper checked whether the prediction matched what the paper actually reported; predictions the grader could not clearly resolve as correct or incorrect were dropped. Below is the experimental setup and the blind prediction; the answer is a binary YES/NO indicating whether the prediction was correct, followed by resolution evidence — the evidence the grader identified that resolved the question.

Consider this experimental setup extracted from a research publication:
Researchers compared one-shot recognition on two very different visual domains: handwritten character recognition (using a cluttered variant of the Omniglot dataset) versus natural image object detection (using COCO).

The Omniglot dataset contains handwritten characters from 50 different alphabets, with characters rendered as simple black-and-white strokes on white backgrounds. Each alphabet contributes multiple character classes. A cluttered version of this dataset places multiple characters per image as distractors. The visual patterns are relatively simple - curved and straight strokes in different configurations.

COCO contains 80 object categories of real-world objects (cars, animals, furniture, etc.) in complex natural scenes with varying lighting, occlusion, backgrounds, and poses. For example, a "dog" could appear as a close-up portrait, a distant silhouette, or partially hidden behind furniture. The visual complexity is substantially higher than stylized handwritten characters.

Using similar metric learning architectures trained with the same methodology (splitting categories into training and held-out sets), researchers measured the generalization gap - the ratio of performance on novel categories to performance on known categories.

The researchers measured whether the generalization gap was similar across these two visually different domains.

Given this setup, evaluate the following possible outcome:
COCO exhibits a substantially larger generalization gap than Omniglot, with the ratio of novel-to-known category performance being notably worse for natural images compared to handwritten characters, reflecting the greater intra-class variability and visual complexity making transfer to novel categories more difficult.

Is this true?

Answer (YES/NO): YES